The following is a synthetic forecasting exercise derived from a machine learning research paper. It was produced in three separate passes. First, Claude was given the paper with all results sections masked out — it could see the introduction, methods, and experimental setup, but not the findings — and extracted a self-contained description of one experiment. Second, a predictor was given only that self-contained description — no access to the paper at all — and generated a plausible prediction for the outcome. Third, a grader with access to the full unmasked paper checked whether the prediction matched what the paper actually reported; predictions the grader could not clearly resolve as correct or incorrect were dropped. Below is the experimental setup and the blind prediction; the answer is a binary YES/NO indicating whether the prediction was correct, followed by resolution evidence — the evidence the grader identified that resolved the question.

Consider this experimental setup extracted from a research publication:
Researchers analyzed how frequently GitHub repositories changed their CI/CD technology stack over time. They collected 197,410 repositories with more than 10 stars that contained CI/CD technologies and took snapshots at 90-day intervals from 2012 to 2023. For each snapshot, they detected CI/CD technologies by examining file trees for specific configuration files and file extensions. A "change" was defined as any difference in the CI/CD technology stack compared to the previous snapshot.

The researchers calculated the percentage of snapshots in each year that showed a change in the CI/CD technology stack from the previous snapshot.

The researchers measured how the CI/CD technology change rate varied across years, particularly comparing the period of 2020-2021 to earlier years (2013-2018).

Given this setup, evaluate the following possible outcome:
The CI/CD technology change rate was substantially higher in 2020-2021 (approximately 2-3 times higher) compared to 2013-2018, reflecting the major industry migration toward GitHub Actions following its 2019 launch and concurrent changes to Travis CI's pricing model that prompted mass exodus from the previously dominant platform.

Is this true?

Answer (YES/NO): YES